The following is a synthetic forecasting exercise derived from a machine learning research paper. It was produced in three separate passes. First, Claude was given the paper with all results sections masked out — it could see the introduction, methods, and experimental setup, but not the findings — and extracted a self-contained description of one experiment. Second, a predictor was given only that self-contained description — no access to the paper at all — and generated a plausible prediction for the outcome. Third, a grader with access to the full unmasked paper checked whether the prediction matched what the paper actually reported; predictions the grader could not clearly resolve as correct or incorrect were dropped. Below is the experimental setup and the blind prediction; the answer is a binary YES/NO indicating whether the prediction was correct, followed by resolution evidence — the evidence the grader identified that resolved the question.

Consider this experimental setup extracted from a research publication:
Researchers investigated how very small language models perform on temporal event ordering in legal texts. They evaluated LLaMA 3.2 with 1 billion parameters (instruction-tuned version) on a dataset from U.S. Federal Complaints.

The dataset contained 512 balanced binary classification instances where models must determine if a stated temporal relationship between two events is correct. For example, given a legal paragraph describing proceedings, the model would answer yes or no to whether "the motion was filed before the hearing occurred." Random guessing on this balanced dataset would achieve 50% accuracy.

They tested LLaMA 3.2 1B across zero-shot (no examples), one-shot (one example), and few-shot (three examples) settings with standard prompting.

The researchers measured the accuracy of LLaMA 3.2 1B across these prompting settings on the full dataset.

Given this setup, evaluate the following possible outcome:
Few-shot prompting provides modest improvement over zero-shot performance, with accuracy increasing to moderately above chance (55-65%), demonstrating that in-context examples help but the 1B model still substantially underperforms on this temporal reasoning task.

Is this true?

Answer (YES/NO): NO